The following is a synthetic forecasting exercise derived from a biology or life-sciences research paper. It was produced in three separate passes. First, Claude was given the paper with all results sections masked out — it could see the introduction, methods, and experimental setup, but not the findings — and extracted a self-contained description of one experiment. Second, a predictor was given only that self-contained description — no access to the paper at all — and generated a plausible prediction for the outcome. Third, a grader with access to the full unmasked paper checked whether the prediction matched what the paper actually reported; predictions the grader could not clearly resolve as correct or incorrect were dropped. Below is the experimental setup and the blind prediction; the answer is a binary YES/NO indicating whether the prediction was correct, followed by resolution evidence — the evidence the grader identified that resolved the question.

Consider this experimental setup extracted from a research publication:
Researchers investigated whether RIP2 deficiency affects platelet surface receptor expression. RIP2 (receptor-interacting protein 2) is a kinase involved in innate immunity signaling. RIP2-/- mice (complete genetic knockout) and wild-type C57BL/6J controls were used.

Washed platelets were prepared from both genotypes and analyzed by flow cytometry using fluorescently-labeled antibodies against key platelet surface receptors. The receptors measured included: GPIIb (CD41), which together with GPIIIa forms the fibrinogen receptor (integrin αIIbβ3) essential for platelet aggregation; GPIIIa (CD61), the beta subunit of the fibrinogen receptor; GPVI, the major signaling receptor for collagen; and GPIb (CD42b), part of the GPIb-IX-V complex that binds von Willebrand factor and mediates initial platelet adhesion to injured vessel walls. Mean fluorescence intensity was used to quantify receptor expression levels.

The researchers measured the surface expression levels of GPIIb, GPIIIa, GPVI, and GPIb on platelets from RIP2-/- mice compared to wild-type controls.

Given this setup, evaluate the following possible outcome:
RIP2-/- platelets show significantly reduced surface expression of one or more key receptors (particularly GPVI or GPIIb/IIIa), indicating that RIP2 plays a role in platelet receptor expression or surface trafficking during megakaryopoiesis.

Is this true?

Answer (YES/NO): NO